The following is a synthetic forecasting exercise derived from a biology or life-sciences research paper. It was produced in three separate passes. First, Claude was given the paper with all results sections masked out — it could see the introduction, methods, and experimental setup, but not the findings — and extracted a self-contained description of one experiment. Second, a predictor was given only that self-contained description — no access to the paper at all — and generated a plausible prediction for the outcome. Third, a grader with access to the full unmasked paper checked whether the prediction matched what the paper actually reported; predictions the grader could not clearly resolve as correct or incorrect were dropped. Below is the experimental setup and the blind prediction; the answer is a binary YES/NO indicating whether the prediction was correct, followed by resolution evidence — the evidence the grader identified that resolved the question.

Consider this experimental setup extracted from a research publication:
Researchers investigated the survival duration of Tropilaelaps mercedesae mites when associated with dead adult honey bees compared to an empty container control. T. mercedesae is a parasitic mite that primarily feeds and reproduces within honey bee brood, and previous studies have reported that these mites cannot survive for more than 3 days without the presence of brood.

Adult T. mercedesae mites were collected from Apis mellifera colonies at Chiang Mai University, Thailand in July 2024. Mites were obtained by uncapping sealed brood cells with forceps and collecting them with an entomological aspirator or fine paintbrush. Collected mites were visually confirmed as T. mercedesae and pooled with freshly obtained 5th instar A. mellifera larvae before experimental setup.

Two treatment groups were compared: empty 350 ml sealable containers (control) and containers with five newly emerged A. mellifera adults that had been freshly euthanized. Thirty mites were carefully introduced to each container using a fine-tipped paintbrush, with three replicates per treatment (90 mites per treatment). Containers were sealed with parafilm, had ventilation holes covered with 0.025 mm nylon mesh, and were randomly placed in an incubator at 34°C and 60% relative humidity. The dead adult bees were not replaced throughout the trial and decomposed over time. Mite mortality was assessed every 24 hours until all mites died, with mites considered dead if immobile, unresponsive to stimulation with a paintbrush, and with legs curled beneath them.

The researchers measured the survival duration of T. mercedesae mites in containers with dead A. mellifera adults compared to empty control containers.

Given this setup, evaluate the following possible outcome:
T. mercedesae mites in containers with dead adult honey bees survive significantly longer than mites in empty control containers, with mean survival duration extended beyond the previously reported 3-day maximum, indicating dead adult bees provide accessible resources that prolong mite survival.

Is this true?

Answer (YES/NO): NO